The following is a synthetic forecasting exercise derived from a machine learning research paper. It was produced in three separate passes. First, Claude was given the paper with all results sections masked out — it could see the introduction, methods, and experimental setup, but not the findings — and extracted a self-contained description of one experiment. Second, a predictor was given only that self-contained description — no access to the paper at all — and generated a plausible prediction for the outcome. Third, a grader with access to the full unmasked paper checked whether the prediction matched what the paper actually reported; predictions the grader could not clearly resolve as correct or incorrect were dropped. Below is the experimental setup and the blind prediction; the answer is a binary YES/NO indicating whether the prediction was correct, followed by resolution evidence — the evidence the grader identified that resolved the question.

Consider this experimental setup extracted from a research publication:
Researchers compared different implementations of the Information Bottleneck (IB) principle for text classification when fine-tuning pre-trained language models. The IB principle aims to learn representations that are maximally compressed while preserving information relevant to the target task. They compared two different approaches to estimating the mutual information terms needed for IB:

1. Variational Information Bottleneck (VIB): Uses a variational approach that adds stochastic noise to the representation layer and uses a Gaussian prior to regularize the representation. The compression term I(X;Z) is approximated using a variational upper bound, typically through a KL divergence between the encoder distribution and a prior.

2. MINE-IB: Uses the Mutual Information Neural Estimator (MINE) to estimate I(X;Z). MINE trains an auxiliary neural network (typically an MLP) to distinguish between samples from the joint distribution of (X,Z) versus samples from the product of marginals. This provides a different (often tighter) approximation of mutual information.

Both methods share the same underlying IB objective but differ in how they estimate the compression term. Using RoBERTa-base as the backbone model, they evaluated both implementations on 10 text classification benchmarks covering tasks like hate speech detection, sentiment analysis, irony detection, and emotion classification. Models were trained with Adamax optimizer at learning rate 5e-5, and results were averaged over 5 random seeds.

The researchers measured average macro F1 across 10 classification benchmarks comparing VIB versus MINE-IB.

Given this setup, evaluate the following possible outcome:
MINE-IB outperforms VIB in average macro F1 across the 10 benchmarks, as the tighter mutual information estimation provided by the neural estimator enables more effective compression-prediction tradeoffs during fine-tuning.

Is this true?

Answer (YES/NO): YES